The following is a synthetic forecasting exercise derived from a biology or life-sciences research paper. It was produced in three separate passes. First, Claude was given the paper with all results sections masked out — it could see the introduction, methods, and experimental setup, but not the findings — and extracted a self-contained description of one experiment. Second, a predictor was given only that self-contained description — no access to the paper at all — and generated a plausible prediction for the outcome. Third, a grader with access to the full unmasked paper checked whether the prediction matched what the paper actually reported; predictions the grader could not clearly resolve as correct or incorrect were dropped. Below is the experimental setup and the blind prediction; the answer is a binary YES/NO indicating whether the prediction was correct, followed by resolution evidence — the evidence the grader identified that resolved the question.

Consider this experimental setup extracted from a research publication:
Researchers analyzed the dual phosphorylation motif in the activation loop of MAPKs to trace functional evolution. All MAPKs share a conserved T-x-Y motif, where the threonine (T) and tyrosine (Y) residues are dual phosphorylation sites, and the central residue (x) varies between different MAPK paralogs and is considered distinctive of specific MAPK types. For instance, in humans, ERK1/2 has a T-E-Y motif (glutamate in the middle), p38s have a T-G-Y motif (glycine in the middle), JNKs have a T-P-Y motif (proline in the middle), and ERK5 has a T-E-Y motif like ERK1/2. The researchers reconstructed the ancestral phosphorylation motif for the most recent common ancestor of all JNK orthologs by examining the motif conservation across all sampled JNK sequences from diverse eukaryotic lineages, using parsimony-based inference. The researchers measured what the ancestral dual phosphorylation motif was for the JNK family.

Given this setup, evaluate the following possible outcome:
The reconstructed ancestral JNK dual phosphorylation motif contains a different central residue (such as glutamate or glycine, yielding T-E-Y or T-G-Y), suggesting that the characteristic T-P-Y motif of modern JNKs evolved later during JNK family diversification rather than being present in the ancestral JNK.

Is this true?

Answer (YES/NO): NO